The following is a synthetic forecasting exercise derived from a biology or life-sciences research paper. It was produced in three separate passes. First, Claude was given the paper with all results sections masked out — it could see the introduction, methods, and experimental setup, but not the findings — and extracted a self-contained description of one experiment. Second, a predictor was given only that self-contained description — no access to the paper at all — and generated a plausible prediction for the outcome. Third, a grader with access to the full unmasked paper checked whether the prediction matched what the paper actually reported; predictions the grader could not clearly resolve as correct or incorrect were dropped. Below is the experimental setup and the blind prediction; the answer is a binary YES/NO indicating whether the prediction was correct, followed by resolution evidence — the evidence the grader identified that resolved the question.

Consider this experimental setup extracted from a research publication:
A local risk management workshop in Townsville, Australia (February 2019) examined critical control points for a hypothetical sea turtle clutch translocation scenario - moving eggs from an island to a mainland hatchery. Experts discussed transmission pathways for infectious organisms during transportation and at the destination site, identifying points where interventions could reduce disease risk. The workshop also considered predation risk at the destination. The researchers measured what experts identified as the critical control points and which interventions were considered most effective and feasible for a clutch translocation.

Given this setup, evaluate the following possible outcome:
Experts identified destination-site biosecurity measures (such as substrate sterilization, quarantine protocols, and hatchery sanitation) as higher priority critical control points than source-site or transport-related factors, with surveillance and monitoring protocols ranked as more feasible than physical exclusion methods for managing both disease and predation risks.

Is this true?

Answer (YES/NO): NO